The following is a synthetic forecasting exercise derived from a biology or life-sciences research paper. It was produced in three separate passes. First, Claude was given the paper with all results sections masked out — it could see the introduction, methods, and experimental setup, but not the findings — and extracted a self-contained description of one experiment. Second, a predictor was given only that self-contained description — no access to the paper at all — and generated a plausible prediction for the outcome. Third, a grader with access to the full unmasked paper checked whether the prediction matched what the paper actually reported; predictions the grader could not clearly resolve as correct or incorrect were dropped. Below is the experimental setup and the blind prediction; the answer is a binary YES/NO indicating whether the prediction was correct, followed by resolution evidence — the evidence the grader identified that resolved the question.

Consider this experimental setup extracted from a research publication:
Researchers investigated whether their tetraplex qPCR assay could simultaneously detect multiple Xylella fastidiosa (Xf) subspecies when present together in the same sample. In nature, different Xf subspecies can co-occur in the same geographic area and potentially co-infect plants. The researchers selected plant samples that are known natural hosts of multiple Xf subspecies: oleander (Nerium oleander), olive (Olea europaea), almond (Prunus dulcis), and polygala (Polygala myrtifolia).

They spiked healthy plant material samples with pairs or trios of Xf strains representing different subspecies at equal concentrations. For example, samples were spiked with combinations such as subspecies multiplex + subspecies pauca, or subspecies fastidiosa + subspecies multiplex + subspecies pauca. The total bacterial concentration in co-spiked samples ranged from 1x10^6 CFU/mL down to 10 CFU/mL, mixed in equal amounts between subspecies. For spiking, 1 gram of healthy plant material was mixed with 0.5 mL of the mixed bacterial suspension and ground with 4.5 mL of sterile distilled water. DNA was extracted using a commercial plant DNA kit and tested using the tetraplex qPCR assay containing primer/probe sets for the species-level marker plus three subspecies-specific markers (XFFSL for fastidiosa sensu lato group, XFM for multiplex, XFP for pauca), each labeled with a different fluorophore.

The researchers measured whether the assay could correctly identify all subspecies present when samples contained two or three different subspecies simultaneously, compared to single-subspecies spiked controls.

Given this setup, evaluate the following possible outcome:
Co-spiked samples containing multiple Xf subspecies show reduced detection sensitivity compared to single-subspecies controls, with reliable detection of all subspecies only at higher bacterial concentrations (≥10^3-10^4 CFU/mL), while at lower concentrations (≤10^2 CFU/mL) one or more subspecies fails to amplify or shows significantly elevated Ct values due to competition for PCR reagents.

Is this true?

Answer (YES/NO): NO